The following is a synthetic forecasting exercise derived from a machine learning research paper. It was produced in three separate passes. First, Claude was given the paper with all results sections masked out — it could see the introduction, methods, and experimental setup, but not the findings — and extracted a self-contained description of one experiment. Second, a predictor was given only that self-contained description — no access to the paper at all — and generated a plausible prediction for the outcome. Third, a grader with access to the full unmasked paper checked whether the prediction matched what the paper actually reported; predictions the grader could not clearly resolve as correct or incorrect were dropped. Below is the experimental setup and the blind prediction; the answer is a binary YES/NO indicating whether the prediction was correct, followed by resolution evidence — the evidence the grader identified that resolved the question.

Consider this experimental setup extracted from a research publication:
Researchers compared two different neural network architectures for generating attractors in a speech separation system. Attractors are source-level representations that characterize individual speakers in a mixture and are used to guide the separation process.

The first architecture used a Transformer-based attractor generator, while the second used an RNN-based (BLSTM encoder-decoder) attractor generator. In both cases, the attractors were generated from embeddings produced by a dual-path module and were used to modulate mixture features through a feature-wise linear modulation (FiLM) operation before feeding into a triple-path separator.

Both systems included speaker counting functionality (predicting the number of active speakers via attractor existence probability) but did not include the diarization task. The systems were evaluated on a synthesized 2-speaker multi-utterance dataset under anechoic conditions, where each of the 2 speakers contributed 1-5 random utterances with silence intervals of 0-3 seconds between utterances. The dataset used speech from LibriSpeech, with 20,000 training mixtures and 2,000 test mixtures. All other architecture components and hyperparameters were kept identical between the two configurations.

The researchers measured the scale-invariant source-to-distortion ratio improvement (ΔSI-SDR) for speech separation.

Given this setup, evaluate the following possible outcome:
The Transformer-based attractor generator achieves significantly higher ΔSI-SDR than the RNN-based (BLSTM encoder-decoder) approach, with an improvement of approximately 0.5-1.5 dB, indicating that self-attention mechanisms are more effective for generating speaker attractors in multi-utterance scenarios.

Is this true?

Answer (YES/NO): NO